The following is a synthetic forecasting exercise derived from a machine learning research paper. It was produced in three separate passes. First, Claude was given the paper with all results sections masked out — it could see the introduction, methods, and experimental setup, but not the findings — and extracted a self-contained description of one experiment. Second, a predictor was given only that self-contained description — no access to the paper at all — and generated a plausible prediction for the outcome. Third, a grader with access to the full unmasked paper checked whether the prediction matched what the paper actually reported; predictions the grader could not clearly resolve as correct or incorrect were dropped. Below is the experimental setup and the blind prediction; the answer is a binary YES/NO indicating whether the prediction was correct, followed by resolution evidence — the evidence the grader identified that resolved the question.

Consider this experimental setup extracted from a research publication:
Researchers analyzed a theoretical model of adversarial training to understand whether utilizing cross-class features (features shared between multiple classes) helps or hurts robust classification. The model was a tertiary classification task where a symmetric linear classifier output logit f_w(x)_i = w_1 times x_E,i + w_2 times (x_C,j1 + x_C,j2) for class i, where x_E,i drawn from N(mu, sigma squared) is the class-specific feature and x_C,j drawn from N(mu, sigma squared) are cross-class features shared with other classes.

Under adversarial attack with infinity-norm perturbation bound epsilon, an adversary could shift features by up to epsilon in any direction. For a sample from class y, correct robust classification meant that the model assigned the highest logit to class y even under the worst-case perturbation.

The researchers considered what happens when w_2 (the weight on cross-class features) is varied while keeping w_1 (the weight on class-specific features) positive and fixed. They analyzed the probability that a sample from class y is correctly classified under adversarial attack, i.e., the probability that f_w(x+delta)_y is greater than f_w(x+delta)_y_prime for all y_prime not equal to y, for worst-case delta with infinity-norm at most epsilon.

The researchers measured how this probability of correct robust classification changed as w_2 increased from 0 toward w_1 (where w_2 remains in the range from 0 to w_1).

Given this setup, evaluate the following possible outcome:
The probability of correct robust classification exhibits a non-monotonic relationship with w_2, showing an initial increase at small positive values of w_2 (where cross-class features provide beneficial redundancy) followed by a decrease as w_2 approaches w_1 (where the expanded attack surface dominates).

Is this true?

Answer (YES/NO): NO